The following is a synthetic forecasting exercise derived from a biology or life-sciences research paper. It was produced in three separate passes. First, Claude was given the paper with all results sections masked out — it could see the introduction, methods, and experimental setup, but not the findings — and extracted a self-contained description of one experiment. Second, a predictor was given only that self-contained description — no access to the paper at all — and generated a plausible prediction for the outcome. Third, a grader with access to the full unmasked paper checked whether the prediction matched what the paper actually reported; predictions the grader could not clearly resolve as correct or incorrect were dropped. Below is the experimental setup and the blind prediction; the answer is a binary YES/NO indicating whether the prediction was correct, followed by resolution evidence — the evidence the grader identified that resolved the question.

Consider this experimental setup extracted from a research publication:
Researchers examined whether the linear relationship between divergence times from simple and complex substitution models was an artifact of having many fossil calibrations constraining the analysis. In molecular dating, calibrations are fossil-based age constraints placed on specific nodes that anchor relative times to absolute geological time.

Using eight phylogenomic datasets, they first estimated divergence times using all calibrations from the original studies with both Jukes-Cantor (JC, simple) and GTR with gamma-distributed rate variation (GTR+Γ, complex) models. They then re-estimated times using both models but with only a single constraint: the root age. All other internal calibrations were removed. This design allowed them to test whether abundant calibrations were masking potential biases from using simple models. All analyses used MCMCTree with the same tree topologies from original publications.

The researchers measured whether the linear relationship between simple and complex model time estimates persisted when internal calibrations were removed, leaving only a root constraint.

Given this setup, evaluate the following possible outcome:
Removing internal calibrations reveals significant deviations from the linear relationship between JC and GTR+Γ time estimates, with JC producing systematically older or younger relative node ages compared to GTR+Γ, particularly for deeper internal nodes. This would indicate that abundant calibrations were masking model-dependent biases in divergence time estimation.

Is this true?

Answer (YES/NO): NO